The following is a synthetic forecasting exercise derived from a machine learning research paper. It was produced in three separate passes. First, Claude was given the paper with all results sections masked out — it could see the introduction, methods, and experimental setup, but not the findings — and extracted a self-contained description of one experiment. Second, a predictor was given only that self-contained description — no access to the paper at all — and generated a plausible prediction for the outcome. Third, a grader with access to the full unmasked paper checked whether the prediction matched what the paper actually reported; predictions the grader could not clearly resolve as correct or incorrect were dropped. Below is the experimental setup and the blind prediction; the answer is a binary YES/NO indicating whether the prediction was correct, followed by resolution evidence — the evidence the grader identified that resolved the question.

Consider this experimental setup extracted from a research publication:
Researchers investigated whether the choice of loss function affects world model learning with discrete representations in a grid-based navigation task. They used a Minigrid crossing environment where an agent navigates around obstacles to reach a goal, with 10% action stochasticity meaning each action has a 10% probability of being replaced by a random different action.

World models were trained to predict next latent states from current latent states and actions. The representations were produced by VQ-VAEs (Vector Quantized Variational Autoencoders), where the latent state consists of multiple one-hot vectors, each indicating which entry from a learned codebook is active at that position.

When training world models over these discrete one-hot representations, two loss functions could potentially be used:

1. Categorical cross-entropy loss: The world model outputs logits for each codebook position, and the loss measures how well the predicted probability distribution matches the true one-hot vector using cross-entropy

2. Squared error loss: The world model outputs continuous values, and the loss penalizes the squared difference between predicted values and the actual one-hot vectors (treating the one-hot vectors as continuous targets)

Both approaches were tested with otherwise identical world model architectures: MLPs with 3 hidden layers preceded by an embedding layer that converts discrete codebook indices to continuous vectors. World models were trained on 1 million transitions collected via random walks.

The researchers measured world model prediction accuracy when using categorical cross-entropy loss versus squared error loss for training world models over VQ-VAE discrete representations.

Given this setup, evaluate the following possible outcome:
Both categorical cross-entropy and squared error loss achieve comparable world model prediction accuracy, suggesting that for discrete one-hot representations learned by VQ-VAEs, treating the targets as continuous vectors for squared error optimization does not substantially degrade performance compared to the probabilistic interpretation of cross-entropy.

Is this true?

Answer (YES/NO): YES